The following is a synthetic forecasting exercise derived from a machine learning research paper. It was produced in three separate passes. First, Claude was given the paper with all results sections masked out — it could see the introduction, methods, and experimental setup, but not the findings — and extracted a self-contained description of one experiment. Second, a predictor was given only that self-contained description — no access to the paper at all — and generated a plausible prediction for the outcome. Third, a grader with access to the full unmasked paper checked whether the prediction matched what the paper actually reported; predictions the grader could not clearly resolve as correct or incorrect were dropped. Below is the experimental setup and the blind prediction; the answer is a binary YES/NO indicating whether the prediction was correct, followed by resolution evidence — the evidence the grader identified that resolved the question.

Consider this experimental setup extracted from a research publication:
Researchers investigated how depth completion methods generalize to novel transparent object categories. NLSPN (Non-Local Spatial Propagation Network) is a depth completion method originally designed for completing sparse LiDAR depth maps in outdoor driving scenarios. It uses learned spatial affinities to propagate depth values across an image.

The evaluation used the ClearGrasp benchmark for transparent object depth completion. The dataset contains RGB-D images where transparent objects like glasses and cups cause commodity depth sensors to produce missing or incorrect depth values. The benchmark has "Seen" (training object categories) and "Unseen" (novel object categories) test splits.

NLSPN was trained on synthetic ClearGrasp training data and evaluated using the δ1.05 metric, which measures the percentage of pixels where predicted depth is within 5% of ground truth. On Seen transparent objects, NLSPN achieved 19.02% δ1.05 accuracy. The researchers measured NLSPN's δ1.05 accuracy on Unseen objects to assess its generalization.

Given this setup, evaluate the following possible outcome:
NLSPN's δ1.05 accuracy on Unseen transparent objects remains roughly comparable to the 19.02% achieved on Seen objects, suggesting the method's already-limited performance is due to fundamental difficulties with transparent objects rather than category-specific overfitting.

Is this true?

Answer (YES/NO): NO